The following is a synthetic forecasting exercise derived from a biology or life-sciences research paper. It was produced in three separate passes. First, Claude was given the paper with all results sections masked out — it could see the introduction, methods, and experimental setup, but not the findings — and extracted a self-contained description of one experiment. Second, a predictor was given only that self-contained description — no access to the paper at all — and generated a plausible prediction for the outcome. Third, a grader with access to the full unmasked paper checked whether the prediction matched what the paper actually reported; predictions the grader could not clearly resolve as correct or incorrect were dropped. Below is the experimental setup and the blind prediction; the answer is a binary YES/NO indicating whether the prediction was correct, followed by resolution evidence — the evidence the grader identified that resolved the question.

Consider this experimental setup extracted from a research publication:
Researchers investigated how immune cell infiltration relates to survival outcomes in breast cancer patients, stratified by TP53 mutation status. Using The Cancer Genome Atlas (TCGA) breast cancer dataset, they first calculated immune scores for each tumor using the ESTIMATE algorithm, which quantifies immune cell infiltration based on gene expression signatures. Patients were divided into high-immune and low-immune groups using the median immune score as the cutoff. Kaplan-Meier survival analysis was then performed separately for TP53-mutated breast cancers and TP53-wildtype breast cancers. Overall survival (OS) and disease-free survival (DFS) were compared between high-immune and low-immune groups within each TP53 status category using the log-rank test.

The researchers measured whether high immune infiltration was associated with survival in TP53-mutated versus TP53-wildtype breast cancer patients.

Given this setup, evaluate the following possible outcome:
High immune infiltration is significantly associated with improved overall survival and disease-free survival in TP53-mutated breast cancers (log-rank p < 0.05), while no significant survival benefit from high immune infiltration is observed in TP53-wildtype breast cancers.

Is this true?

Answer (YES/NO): NO